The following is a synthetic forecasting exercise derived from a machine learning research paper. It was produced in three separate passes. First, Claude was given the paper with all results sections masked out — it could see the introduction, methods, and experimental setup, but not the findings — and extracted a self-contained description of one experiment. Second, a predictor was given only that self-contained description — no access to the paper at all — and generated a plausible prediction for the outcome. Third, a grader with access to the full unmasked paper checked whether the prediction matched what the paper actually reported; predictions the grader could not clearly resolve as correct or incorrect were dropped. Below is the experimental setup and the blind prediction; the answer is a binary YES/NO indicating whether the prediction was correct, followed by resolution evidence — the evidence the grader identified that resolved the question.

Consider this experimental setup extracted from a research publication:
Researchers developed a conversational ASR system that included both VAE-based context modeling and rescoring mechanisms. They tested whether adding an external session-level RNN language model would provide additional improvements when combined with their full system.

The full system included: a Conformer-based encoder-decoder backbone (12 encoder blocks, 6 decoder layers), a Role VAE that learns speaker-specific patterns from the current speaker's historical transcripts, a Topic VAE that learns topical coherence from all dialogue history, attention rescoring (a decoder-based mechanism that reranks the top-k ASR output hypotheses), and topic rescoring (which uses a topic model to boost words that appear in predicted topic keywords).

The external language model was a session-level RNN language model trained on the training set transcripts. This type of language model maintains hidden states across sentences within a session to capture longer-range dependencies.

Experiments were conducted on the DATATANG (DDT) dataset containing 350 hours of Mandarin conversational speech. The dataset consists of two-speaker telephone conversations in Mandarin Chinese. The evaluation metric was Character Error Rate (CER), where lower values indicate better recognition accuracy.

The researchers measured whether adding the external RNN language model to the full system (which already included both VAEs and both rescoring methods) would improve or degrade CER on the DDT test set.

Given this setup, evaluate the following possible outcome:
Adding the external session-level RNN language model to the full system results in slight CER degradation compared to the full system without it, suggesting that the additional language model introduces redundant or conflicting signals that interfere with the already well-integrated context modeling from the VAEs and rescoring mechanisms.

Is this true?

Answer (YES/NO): NO